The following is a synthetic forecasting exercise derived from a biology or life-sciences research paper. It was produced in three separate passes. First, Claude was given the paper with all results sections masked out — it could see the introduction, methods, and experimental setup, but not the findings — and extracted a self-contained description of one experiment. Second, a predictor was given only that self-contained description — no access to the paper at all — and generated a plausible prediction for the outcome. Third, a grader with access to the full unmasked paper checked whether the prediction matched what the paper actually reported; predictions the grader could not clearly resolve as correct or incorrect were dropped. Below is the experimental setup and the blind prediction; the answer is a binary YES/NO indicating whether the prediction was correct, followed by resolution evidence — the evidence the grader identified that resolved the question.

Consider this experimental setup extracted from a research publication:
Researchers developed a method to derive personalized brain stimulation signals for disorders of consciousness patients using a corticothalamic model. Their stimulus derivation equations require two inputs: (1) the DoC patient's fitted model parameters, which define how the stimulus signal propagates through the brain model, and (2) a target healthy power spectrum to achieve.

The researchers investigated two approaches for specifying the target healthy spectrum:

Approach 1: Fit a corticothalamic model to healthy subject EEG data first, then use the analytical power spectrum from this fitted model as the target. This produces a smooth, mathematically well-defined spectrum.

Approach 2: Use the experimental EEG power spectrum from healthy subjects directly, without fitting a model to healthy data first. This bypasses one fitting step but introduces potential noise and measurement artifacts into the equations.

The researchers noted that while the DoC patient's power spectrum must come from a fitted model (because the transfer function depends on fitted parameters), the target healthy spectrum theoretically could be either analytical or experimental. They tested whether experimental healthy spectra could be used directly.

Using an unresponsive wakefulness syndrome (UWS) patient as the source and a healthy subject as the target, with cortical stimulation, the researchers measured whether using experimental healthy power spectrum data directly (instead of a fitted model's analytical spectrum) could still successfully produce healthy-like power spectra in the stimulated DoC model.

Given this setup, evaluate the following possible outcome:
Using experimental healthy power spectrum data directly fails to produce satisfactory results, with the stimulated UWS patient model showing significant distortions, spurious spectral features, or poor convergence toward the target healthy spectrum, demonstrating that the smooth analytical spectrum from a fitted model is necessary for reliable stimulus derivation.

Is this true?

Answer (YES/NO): NO